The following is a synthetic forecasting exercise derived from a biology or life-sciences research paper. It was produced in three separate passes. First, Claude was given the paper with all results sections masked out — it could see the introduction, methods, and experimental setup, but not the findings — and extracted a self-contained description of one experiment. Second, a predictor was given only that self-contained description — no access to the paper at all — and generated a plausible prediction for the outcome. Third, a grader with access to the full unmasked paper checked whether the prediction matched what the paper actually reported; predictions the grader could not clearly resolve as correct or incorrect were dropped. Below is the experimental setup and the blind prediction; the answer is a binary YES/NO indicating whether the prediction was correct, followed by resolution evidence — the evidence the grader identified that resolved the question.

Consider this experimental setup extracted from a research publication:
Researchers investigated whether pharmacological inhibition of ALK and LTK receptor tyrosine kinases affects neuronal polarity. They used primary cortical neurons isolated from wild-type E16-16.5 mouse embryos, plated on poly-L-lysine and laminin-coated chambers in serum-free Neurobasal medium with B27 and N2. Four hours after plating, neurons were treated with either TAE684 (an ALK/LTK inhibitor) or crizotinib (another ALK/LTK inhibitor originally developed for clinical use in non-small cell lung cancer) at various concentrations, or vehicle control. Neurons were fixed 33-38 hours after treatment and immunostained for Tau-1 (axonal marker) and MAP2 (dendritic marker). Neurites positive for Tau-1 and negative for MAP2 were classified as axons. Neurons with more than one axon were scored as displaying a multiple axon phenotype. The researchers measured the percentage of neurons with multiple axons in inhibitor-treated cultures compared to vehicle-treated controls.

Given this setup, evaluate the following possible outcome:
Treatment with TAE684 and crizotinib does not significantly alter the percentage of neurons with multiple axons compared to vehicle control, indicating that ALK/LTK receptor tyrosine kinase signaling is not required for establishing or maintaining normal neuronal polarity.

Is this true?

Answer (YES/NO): NO